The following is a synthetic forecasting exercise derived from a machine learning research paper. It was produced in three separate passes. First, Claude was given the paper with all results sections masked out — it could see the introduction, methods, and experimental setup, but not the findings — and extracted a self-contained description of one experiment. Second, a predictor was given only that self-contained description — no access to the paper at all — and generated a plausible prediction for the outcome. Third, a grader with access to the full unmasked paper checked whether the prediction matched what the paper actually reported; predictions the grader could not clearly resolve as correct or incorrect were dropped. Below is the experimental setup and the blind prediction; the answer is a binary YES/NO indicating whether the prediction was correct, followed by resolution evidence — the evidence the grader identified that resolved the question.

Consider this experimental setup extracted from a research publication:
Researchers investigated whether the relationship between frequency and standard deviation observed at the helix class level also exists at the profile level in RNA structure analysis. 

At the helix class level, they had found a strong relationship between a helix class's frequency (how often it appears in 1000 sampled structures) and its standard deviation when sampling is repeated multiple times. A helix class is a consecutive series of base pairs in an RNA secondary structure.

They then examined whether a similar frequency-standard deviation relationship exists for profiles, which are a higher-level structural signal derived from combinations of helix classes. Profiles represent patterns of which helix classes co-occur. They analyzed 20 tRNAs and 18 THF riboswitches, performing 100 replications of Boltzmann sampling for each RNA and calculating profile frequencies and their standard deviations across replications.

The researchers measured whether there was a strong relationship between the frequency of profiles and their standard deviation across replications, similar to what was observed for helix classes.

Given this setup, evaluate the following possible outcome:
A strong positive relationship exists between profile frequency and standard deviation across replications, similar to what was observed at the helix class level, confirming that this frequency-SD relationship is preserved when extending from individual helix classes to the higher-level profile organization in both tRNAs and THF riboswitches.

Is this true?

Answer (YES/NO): NO